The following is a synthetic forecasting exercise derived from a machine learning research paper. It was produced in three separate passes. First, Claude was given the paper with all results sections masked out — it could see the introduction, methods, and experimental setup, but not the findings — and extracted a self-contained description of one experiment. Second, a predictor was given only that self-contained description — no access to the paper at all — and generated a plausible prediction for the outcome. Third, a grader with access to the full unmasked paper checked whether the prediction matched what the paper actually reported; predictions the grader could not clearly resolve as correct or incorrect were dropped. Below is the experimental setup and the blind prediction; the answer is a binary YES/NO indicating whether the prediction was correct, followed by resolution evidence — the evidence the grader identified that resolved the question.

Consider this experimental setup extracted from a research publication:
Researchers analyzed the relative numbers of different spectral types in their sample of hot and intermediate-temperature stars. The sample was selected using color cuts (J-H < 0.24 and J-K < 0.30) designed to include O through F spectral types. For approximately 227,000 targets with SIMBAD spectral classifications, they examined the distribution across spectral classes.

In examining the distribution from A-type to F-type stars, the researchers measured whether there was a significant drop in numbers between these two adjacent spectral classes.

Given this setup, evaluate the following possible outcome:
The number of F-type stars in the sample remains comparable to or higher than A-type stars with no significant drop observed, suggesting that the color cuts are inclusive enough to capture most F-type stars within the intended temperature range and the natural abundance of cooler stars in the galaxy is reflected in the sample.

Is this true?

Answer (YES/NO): NO